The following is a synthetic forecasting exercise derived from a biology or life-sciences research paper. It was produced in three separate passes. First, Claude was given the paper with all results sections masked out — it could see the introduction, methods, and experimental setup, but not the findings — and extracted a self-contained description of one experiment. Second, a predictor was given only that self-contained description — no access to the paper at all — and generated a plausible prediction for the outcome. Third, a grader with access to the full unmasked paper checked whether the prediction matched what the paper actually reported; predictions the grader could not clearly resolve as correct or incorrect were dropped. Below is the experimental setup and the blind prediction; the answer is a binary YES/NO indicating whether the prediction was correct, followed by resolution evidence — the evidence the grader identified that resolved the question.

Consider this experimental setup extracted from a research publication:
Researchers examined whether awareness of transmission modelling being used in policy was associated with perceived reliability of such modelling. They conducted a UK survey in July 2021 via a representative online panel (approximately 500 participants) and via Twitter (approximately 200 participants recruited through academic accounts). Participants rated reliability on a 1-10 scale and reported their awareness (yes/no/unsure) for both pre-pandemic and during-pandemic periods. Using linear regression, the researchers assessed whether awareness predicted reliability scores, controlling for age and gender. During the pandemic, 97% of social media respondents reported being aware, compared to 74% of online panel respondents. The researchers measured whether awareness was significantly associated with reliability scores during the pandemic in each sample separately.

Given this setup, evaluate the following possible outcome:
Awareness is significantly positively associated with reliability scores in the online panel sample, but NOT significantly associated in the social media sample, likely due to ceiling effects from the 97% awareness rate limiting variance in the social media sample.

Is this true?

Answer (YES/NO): YES